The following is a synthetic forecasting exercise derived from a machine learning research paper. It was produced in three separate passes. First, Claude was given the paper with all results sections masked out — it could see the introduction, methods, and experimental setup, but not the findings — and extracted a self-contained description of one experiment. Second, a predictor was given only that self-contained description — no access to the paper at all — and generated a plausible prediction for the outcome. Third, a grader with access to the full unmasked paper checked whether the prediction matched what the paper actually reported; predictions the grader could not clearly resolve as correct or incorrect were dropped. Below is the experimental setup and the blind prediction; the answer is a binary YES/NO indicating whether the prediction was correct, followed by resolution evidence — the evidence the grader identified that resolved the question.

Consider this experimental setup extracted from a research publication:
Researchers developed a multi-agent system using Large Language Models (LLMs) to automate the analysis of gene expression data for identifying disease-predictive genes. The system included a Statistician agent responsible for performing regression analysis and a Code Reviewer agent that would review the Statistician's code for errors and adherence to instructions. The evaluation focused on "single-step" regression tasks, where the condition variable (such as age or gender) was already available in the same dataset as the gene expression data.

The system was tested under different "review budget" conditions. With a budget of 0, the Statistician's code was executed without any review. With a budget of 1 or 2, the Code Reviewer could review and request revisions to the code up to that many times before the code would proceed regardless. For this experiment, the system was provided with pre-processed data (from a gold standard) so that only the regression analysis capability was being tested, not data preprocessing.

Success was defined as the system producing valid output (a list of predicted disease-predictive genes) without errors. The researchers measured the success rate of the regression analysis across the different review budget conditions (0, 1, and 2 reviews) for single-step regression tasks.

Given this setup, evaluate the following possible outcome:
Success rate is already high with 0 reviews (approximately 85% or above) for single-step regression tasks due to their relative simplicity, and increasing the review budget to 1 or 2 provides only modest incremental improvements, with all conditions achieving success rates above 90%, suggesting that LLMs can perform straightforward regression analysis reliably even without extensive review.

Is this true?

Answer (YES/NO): NO